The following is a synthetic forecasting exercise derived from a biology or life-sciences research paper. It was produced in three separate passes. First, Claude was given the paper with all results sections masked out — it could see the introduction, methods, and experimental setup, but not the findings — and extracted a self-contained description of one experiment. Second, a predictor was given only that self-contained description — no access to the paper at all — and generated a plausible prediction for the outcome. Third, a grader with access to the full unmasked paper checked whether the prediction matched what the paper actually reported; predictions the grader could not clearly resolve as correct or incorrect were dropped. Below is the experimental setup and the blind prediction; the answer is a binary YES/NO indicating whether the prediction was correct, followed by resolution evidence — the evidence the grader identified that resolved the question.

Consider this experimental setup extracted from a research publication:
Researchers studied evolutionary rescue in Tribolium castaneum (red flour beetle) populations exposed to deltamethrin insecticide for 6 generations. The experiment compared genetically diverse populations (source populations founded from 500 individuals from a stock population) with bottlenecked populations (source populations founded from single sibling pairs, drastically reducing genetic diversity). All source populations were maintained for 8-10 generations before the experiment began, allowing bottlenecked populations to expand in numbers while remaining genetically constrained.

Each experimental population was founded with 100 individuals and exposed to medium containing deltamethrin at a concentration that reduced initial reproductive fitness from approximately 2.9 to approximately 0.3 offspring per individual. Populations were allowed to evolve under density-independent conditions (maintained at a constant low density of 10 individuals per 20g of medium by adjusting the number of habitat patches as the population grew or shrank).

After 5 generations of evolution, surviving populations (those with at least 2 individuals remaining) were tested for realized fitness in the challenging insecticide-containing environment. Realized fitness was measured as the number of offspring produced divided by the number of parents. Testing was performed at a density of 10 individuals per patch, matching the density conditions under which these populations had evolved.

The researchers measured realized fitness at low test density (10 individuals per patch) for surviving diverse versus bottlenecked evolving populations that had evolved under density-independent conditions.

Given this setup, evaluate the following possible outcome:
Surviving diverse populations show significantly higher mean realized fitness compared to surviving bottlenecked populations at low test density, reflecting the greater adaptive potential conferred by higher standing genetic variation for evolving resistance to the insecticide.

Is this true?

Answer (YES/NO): YES